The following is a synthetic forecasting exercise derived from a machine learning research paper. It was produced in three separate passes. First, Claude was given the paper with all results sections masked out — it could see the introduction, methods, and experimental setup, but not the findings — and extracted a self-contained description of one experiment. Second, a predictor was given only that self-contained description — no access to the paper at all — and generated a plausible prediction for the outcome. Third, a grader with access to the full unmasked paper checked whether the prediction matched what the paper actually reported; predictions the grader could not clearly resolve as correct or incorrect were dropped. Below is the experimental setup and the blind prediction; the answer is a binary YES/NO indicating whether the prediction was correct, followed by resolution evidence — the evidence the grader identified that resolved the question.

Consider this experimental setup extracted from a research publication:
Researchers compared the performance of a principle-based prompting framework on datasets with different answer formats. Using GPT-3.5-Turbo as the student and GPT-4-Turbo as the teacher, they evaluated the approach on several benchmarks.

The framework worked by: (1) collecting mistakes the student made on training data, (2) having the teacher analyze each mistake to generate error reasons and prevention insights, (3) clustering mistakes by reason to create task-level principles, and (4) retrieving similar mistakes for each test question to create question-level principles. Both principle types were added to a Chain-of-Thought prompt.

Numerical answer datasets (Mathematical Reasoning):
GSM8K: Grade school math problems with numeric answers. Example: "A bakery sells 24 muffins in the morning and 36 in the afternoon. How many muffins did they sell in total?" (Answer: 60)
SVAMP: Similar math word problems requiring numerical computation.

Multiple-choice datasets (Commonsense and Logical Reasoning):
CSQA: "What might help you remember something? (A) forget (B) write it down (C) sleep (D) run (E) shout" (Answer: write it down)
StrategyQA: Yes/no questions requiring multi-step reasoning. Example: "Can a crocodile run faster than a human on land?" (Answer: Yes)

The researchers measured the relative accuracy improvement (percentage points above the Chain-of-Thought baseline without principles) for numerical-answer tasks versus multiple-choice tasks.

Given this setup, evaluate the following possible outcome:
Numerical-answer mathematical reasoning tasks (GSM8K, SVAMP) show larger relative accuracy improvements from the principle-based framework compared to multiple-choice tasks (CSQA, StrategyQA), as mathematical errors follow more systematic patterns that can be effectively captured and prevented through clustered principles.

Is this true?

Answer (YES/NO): YES